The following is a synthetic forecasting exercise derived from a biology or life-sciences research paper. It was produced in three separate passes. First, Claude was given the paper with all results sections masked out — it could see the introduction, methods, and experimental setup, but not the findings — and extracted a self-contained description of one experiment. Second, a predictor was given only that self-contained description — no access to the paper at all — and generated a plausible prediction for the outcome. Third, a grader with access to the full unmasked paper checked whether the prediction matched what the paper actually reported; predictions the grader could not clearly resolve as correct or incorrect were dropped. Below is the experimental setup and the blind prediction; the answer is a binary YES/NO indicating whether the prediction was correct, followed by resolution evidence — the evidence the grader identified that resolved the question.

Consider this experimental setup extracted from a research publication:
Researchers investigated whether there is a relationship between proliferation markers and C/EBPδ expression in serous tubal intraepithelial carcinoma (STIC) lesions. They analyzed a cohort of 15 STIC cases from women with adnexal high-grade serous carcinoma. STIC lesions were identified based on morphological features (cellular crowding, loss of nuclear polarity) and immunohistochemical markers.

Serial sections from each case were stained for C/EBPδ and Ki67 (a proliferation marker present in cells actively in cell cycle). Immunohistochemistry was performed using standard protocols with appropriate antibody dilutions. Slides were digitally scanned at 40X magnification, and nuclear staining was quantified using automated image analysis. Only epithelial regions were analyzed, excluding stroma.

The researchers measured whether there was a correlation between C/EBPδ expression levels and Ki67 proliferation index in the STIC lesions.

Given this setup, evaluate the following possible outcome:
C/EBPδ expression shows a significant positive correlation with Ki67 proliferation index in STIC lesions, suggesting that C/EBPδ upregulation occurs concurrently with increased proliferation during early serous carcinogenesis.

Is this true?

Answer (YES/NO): NO